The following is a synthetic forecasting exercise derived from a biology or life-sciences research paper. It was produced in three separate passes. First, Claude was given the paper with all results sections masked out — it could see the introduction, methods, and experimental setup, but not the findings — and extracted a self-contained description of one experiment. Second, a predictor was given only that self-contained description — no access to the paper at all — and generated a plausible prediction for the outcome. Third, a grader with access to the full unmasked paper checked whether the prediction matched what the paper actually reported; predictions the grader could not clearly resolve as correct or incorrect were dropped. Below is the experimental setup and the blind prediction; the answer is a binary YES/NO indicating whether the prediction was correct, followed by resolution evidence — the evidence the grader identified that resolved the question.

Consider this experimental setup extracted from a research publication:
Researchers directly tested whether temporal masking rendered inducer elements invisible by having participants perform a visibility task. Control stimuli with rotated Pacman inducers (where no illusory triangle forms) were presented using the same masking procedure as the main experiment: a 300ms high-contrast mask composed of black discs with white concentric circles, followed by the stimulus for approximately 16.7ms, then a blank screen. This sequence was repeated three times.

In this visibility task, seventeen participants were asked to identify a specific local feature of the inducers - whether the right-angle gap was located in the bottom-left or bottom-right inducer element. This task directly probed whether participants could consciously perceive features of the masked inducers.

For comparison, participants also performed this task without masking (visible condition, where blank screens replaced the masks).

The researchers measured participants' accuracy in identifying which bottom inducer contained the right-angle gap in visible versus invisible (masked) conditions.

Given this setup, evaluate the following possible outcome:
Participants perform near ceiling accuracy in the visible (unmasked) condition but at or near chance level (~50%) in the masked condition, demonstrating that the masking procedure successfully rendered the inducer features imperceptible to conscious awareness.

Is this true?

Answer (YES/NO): YES